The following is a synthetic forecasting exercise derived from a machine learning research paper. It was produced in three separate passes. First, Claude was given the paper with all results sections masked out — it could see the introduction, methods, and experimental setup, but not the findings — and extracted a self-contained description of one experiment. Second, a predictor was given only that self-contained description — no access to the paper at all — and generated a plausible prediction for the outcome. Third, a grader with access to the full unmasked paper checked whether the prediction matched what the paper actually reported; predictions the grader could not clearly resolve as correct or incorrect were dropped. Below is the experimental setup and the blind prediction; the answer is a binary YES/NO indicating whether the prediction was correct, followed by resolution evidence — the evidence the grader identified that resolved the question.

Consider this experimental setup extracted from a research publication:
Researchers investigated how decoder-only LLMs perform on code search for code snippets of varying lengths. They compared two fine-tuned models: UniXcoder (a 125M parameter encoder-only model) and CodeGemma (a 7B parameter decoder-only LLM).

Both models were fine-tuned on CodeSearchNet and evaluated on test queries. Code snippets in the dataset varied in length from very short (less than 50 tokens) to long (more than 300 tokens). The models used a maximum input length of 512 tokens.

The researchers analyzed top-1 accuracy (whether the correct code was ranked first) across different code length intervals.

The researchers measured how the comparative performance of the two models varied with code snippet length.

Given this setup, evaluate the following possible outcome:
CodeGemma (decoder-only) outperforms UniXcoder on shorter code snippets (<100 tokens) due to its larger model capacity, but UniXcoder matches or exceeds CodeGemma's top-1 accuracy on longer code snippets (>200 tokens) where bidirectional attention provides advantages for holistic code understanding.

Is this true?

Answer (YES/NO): NO